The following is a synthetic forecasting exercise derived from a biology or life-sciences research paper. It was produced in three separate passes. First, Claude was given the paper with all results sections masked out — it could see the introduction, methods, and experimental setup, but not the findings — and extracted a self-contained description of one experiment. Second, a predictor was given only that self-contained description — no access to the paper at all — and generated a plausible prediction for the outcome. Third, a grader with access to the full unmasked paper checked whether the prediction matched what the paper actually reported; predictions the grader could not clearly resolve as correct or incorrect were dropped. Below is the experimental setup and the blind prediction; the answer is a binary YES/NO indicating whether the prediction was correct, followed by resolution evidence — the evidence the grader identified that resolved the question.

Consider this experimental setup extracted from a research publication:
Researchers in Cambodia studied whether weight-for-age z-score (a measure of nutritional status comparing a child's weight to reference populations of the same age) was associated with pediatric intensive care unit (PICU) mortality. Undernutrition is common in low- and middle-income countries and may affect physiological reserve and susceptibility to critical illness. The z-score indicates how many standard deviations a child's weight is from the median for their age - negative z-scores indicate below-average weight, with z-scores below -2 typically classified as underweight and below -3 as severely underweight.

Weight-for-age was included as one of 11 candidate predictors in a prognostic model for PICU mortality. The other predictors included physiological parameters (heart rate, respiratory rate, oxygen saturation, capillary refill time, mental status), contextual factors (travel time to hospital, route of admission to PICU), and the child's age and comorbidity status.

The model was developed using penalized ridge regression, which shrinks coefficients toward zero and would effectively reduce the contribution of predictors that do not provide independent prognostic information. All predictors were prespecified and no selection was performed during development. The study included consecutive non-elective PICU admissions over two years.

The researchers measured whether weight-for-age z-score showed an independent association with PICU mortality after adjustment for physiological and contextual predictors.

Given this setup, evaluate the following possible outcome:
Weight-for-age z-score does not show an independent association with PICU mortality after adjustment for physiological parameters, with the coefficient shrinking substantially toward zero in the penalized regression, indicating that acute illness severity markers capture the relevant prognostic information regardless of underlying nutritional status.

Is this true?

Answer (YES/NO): NO